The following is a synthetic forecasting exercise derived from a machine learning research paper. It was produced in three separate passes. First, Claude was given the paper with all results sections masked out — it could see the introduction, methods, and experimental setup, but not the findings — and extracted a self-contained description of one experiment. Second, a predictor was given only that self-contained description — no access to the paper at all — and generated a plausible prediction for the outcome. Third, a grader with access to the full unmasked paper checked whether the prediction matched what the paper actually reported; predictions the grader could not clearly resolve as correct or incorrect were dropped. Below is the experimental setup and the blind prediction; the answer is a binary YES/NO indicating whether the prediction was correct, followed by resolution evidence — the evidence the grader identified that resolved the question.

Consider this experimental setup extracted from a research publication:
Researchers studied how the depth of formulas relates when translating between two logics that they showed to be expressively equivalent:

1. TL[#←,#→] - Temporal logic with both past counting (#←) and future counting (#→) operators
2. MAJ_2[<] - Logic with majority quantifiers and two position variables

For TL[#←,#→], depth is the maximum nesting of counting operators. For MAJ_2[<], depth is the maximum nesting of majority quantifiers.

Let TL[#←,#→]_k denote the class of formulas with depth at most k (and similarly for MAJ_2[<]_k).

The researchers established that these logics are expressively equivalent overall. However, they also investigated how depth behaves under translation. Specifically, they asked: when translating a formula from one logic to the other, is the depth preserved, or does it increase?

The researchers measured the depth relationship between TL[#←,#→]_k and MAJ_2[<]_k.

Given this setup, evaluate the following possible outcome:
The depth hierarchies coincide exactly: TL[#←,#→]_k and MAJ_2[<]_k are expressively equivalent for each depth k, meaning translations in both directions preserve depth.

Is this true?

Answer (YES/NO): NO